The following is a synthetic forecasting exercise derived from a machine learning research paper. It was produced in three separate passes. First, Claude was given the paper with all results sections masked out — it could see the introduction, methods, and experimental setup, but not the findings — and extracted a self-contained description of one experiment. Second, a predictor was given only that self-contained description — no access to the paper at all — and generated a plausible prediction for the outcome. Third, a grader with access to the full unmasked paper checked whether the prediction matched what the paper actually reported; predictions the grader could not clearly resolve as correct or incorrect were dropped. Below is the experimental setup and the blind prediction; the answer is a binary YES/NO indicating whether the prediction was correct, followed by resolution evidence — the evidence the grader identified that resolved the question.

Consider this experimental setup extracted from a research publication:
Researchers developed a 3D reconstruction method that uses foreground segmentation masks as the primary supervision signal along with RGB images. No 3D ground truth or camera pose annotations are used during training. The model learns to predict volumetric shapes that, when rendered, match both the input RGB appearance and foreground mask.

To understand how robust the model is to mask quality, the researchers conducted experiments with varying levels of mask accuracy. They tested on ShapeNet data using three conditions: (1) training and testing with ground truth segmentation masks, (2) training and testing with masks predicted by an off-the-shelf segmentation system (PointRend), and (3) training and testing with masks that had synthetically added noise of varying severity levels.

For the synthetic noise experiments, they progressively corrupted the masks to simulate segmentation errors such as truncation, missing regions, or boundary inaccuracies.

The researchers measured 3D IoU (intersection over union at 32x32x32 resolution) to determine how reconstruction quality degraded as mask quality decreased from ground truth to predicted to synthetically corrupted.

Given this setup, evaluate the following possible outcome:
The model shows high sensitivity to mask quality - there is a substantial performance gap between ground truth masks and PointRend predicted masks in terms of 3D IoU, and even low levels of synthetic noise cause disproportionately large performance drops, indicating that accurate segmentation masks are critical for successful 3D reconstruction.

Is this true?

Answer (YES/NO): NO